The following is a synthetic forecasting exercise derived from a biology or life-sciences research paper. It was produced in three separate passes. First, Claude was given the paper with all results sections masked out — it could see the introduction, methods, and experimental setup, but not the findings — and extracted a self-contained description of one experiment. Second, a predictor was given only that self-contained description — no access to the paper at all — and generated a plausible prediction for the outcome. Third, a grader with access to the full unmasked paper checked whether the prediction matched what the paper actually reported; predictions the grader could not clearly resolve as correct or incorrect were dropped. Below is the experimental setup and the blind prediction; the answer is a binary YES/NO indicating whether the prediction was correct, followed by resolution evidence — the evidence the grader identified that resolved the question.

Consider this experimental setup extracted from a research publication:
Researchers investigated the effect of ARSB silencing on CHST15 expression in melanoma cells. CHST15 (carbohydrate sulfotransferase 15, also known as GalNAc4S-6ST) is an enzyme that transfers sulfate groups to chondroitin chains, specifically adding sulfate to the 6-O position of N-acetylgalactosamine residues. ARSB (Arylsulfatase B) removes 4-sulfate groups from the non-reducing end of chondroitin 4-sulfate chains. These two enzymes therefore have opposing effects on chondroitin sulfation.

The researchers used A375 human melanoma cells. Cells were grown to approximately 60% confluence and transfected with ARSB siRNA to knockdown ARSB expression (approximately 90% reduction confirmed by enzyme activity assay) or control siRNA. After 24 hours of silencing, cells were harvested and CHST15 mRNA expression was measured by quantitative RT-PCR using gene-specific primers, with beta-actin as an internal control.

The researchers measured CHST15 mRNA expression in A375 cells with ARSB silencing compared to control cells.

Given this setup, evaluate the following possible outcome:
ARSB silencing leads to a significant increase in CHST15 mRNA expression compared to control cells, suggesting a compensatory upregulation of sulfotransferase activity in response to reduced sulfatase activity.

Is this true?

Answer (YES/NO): YES